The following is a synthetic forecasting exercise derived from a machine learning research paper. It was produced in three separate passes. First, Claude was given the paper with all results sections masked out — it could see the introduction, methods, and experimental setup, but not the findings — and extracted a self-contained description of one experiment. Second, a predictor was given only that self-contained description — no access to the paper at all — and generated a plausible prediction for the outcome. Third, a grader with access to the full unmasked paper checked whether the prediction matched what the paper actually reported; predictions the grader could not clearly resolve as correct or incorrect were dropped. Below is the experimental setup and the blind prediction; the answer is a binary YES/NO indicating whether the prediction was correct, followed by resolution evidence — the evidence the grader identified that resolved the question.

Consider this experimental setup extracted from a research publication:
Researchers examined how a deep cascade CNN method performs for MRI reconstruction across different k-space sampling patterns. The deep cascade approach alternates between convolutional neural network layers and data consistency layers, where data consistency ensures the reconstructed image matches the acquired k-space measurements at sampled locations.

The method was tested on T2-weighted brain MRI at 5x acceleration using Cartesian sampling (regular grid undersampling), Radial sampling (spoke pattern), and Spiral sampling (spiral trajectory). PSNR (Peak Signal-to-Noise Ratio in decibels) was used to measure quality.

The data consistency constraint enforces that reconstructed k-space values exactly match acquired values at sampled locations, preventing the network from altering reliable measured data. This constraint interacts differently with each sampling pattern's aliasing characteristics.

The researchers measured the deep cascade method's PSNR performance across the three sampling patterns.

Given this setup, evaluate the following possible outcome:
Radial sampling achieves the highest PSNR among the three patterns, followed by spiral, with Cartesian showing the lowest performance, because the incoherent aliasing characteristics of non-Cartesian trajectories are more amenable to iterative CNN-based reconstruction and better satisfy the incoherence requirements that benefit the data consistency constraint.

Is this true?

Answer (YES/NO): NO